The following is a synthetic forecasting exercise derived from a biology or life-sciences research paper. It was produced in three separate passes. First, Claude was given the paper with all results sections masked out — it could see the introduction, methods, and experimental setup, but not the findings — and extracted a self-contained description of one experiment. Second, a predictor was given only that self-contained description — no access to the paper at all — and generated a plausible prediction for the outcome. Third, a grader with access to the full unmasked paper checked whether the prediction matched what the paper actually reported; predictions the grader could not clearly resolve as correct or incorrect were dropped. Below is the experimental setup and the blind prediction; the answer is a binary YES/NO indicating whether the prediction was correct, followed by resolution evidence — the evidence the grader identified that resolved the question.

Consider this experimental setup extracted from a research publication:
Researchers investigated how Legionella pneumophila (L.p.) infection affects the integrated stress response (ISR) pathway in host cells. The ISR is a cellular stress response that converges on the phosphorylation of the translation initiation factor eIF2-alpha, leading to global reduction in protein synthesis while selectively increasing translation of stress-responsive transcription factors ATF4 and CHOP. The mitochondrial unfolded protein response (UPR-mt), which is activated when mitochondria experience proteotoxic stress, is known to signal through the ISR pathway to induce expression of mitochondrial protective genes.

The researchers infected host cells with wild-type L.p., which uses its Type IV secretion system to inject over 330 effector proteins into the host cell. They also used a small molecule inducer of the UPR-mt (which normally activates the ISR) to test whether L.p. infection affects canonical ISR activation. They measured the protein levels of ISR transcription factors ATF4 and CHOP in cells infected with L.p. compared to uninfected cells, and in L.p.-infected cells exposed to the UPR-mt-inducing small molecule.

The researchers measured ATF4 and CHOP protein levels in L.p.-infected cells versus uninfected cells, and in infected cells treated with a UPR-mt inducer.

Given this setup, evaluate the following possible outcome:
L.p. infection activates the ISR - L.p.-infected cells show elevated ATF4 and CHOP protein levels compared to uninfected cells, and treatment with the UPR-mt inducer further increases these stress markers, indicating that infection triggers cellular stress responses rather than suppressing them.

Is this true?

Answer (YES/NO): NO